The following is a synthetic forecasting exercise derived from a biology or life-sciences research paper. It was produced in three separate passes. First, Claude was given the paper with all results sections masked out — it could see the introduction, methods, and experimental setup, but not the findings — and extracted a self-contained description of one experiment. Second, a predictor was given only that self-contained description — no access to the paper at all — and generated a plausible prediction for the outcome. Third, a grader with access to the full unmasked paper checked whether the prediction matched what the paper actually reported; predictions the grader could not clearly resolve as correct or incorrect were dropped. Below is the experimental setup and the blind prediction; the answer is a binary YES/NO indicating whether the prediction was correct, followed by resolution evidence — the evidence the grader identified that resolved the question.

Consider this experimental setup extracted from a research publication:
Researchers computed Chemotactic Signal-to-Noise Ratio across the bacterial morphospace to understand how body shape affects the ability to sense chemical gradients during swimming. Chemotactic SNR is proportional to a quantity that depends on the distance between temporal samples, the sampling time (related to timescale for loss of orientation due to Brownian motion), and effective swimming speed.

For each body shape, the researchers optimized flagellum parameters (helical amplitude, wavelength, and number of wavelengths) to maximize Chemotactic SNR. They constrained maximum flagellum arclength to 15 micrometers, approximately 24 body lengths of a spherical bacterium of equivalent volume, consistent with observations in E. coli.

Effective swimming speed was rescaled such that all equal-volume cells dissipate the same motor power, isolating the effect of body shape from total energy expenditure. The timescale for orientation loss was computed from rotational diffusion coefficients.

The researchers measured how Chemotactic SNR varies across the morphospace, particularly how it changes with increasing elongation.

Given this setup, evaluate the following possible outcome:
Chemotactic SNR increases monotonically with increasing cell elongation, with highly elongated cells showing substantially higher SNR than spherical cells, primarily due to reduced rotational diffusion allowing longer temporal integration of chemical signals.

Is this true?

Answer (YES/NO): YES